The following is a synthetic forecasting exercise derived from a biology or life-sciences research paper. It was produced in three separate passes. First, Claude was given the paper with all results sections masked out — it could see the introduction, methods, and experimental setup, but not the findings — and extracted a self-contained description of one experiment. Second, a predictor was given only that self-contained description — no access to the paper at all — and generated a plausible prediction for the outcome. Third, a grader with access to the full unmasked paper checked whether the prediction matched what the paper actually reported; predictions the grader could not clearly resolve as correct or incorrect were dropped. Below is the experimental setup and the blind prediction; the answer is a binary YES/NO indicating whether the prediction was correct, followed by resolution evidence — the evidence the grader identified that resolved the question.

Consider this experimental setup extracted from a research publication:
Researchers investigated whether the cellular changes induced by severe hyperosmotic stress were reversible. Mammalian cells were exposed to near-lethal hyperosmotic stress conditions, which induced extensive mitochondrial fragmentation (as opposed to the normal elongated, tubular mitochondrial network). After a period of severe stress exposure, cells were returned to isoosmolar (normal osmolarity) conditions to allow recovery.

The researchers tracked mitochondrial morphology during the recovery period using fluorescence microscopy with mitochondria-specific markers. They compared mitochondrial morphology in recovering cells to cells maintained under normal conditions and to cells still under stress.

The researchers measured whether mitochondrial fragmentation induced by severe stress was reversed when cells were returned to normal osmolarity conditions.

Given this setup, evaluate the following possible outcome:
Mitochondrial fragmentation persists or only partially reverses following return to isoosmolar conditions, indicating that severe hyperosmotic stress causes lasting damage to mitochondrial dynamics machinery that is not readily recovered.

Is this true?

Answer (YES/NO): NO